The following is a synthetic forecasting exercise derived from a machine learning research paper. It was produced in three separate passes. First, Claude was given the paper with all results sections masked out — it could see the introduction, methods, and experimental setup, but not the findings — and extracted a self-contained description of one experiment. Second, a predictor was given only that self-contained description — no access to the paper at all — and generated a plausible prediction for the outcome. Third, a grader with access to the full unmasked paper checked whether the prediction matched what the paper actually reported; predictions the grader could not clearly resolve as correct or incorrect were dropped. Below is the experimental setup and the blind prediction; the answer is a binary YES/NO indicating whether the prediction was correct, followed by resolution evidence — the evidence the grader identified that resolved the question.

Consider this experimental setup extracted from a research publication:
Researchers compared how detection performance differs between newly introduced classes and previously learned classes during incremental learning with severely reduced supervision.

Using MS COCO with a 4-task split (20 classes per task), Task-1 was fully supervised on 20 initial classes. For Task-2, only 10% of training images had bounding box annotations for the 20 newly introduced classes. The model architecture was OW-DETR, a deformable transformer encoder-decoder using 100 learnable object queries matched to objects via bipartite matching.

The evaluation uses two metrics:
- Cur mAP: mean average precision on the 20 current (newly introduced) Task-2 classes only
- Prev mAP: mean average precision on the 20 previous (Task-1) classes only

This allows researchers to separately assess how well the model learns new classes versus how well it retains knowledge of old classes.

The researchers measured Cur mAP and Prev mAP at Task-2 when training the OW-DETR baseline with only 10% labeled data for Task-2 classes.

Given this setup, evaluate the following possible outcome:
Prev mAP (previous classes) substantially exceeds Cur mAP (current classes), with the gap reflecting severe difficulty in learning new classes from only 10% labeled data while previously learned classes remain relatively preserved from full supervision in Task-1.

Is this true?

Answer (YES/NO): YES